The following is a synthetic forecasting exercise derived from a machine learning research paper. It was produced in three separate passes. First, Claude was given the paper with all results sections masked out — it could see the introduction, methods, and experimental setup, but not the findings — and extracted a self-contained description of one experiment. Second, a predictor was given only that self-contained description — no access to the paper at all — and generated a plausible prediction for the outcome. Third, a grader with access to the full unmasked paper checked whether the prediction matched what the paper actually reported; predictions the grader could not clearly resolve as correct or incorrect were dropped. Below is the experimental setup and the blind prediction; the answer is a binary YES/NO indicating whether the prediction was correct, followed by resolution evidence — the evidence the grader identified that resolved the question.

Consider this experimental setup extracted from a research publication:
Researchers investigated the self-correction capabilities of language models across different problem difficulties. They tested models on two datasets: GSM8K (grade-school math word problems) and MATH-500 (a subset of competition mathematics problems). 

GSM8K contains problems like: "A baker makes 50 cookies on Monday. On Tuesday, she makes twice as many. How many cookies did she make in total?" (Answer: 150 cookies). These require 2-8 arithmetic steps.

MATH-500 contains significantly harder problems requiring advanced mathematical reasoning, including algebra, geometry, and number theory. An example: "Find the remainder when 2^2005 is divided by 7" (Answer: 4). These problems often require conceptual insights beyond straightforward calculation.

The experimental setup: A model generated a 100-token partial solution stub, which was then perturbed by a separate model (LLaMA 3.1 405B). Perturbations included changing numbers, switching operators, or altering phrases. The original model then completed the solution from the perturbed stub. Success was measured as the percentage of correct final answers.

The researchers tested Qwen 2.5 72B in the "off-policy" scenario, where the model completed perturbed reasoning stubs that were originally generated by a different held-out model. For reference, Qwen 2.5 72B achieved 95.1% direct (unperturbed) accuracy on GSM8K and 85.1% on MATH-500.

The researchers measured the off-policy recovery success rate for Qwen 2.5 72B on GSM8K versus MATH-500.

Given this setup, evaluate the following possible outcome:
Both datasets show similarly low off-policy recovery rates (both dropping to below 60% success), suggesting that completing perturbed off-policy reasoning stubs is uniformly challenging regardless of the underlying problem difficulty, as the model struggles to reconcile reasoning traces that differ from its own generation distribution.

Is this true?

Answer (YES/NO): NO